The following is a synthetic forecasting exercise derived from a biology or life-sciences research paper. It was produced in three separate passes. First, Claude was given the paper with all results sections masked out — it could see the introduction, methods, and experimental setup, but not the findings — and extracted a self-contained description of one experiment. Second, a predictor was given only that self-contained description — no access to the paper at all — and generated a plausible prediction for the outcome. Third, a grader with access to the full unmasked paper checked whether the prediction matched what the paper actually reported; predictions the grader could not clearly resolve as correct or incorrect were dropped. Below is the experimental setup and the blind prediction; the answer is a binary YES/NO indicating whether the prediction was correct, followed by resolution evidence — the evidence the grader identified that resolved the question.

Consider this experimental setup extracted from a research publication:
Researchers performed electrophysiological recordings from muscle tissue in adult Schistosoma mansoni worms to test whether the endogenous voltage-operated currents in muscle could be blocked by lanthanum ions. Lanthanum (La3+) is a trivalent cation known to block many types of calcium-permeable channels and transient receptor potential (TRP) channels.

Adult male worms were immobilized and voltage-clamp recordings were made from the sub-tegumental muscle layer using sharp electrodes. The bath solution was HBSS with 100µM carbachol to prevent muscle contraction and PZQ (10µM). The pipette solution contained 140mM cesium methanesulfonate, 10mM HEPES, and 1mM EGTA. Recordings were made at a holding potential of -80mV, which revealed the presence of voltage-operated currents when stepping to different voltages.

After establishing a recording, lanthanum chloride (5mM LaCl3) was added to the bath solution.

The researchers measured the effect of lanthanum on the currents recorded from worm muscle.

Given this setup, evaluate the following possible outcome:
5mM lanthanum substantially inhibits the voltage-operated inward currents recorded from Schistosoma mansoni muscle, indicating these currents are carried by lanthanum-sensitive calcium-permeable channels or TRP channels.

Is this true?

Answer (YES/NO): NO